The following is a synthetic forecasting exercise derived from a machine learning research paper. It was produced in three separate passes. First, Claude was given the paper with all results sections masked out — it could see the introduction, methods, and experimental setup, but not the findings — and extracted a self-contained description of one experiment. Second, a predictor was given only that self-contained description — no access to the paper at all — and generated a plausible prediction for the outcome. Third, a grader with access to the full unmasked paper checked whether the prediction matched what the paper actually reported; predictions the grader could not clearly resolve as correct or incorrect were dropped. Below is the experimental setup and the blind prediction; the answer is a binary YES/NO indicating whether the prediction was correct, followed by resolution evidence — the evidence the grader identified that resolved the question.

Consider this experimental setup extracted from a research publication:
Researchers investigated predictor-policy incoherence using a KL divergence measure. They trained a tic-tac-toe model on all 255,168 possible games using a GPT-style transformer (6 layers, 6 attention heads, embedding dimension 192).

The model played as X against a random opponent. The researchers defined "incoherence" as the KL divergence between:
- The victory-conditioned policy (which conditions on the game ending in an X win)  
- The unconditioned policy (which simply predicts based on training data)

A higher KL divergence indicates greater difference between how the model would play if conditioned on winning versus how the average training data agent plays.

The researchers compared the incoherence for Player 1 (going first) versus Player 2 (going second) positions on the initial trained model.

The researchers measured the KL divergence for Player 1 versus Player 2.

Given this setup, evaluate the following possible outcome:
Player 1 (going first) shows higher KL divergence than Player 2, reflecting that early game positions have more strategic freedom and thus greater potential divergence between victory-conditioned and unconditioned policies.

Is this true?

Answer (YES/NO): NO